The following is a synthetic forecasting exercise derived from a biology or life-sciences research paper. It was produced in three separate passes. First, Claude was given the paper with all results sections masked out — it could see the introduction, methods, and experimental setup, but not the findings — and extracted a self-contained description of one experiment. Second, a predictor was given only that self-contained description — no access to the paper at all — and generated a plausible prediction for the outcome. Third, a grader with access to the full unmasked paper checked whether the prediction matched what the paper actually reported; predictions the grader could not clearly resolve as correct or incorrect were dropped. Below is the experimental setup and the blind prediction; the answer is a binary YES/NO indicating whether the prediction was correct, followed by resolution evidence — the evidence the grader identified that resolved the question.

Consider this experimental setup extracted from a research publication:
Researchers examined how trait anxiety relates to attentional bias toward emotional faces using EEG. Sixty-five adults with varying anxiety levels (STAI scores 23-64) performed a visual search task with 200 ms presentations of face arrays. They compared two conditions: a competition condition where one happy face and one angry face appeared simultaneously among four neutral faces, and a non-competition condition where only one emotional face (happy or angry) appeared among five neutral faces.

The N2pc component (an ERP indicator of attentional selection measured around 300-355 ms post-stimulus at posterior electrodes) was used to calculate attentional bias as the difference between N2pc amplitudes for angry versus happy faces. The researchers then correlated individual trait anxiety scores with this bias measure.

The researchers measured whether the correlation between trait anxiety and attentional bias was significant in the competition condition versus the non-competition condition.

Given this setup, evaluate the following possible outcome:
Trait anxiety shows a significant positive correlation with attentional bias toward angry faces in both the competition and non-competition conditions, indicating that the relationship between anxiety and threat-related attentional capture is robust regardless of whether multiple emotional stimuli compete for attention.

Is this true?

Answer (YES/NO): NO